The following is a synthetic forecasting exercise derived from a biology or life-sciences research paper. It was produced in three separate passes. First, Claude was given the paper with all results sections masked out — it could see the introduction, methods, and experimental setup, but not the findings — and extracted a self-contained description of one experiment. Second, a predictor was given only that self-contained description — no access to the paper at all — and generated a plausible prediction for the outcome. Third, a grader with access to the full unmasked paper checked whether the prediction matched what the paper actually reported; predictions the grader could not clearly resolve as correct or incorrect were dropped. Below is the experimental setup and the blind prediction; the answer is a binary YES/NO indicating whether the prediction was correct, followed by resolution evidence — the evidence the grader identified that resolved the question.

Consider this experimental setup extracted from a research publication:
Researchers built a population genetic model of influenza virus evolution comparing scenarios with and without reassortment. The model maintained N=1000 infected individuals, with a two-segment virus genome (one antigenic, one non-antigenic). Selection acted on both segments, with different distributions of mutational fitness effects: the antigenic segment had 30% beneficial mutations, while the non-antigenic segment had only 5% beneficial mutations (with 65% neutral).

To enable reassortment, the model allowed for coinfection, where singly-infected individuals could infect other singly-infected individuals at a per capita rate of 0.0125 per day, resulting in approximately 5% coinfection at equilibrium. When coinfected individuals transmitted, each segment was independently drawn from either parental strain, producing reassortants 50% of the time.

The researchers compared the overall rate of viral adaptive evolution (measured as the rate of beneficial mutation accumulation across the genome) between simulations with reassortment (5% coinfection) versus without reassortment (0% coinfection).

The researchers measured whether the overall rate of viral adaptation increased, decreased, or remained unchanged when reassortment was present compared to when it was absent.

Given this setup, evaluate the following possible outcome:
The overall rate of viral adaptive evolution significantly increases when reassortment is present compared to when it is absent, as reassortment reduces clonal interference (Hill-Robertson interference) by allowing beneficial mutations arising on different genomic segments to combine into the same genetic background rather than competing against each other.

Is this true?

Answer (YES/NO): YES